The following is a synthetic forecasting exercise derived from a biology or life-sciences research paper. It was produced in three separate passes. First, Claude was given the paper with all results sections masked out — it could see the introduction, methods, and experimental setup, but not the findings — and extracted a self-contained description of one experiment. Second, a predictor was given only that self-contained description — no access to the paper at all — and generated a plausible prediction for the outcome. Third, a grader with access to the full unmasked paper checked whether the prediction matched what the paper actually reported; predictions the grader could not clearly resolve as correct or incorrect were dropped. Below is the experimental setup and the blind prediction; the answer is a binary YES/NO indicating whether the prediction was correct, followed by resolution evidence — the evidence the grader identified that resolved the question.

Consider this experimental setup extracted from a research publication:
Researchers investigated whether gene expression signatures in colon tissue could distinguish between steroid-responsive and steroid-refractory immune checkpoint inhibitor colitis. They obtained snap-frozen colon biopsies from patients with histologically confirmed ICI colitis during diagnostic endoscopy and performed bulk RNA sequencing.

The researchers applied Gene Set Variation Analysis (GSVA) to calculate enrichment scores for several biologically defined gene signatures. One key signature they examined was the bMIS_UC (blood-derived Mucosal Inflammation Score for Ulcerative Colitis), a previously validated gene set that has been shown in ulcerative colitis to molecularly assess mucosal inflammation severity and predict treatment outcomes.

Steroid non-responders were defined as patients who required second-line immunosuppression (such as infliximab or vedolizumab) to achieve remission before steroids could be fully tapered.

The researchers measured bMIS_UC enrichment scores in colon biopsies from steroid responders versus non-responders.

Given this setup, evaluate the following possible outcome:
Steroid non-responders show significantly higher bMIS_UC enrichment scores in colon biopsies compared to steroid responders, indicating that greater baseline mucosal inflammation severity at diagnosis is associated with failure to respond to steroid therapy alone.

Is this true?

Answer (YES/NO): NO